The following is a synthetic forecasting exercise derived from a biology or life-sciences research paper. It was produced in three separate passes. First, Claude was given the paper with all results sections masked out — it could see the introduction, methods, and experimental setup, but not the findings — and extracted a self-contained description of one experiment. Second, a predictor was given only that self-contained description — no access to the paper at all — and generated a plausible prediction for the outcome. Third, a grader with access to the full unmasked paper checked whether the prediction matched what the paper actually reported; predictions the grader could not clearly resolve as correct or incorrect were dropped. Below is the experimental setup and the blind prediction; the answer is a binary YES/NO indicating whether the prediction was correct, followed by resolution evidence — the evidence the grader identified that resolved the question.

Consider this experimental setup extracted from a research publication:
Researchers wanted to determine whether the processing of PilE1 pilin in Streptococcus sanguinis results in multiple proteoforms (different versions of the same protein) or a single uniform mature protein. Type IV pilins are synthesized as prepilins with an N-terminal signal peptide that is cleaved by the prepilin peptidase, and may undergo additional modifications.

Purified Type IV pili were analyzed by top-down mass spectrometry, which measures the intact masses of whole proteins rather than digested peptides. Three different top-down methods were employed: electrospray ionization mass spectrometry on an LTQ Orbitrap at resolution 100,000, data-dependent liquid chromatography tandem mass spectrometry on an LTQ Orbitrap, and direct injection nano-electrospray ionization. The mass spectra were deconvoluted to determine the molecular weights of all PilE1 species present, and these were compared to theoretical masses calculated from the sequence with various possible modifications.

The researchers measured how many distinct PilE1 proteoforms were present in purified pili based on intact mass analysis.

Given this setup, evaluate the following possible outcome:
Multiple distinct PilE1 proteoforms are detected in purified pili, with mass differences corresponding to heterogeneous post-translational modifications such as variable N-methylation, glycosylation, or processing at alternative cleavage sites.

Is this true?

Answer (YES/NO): NO